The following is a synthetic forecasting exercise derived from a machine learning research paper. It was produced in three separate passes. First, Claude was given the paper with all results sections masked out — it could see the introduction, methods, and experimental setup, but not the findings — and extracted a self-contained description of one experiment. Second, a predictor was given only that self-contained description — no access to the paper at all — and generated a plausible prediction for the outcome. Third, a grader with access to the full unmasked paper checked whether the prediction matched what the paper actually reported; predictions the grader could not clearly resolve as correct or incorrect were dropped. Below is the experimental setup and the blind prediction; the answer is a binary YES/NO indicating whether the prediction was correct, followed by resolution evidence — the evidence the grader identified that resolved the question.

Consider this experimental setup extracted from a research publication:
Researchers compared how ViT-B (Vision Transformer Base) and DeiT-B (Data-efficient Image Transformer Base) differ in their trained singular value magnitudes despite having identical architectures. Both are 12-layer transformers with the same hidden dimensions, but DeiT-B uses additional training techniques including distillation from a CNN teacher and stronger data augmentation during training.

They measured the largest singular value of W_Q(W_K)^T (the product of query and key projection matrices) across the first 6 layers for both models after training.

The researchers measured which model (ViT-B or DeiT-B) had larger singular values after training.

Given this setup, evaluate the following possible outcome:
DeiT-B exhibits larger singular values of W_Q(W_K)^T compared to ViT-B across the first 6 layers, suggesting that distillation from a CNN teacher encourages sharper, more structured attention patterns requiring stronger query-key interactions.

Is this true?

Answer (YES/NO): YES